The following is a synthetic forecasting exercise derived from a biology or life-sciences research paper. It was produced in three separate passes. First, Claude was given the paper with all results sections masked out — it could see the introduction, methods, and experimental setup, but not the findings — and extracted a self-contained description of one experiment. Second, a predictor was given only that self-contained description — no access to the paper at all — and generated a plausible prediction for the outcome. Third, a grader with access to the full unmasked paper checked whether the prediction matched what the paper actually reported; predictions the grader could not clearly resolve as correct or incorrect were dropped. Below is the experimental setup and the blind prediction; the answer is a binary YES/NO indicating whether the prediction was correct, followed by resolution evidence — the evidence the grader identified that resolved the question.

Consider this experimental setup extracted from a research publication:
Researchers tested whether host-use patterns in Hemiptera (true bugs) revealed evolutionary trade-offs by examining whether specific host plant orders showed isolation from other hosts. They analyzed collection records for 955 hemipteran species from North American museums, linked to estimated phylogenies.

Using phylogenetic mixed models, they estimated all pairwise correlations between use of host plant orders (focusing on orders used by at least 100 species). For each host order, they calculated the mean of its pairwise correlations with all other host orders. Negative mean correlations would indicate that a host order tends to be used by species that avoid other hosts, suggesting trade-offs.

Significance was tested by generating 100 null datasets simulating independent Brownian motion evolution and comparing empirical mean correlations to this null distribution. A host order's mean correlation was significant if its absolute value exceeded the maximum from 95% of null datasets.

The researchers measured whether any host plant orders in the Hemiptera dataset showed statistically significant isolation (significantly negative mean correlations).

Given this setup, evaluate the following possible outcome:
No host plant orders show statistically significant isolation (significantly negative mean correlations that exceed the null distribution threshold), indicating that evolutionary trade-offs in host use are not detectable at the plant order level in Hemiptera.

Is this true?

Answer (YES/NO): YES